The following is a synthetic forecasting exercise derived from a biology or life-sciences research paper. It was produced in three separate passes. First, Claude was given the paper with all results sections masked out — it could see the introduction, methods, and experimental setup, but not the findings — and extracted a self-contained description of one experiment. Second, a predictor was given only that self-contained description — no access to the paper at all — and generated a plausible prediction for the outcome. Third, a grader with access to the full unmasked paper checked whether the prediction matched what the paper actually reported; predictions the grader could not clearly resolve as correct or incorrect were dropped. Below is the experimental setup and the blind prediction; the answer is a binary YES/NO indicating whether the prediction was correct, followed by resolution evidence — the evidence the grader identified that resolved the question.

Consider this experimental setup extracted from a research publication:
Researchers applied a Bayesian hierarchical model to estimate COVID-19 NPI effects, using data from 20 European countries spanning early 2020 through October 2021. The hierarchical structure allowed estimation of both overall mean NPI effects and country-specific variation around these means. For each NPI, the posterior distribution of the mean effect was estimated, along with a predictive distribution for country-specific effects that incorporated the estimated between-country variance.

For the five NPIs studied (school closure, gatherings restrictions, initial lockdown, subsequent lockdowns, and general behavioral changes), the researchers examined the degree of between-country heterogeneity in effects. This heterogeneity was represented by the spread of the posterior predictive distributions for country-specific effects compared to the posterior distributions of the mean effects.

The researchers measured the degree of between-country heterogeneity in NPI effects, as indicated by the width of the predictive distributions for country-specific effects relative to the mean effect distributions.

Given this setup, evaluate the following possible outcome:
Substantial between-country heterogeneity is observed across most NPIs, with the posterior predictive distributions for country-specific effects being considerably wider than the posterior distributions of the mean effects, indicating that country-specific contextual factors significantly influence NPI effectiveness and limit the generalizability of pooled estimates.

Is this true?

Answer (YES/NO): YES